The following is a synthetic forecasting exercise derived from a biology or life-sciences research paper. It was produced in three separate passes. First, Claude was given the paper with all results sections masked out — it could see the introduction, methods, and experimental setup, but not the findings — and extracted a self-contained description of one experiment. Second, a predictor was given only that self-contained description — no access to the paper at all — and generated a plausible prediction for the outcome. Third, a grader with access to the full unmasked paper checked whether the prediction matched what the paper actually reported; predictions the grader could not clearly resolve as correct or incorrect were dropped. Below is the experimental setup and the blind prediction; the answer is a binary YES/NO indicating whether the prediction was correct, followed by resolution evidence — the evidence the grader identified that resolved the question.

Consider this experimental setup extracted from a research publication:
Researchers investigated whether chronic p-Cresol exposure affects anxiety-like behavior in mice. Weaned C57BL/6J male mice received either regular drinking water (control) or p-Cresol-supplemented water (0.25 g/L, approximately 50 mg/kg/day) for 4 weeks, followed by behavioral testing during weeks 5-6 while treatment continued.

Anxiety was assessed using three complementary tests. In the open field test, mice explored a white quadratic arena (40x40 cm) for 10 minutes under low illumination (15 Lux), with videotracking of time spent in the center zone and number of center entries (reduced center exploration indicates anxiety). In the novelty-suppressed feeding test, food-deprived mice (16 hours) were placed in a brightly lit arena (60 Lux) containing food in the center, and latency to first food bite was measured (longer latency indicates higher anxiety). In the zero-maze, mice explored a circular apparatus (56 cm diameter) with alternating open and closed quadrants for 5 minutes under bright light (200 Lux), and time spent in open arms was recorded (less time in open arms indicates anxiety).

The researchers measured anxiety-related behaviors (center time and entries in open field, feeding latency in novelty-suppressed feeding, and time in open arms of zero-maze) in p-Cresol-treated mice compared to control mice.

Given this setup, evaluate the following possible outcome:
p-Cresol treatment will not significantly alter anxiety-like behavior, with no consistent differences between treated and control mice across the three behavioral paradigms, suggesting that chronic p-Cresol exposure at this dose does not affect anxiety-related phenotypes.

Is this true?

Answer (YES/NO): YES